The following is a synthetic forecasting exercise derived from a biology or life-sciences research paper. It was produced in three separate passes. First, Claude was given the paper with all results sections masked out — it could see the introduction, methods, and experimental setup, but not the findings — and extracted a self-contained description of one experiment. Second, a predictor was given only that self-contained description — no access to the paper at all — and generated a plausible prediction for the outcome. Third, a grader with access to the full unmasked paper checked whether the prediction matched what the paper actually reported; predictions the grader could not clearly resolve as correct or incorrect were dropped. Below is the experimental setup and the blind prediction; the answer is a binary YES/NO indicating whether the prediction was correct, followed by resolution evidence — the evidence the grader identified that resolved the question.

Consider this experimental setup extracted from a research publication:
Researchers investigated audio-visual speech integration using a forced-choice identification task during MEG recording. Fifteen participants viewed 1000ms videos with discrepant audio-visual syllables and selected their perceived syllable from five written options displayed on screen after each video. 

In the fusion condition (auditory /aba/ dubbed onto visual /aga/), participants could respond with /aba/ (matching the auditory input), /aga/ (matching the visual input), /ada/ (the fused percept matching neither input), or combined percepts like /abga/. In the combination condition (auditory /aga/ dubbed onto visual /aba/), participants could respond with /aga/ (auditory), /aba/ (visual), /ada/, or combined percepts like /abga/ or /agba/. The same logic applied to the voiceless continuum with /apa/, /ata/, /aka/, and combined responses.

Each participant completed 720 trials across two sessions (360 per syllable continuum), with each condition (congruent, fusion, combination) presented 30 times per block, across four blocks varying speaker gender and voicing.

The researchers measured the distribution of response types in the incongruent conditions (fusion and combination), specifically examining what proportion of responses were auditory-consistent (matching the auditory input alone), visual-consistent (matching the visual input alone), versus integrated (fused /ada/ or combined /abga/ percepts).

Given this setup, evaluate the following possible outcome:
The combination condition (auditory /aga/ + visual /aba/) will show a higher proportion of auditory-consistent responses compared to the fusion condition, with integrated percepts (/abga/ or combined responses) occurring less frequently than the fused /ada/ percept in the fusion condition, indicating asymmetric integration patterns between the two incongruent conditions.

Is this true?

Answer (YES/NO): NO